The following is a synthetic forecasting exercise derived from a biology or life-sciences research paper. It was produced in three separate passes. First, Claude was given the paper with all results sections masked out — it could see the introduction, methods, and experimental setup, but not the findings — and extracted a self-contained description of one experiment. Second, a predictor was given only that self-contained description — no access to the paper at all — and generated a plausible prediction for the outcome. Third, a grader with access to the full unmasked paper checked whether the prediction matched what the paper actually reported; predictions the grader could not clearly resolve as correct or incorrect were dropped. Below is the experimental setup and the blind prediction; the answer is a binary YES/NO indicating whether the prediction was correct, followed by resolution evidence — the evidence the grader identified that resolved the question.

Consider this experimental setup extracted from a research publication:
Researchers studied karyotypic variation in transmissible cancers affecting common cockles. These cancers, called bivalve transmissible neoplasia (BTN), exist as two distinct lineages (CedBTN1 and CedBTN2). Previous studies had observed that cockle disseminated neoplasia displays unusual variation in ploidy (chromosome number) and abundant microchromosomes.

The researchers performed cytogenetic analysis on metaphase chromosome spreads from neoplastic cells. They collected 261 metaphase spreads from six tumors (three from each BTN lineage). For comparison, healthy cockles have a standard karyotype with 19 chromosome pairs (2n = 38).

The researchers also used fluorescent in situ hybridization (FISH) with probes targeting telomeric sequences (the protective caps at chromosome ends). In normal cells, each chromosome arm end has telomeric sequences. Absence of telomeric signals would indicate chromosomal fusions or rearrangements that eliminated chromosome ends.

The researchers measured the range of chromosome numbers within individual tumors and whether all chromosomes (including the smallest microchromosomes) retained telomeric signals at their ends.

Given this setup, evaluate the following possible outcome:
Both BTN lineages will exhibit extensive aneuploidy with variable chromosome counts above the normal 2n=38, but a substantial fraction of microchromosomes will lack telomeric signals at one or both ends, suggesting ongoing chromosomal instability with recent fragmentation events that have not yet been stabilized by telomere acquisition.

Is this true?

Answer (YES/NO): NO